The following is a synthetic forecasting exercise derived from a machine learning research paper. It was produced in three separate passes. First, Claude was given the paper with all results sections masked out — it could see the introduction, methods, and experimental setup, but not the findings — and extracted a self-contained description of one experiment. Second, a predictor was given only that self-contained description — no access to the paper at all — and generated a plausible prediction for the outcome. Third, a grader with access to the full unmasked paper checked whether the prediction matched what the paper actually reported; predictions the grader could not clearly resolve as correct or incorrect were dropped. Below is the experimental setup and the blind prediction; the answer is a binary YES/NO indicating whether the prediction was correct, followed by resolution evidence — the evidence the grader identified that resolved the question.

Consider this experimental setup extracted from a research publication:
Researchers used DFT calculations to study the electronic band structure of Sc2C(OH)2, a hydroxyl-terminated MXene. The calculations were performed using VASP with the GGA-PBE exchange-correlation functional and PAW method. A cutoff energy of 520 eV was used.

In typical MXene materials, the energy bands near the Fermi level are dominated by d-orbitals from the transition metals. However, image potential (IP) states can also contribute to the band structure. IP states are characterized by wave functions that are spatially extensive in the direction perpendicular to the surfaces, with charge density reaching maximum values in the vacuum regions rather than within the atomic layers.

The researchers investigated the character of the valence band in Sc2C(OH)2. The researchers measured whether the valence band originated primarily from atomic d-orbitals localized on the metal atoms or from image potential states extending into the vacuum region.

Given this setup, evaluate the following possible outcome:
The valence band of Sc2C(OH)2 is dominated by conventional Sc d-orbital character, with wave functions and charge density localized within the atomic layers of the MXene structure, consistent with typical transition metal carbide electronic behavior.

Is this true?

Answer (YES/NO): NO